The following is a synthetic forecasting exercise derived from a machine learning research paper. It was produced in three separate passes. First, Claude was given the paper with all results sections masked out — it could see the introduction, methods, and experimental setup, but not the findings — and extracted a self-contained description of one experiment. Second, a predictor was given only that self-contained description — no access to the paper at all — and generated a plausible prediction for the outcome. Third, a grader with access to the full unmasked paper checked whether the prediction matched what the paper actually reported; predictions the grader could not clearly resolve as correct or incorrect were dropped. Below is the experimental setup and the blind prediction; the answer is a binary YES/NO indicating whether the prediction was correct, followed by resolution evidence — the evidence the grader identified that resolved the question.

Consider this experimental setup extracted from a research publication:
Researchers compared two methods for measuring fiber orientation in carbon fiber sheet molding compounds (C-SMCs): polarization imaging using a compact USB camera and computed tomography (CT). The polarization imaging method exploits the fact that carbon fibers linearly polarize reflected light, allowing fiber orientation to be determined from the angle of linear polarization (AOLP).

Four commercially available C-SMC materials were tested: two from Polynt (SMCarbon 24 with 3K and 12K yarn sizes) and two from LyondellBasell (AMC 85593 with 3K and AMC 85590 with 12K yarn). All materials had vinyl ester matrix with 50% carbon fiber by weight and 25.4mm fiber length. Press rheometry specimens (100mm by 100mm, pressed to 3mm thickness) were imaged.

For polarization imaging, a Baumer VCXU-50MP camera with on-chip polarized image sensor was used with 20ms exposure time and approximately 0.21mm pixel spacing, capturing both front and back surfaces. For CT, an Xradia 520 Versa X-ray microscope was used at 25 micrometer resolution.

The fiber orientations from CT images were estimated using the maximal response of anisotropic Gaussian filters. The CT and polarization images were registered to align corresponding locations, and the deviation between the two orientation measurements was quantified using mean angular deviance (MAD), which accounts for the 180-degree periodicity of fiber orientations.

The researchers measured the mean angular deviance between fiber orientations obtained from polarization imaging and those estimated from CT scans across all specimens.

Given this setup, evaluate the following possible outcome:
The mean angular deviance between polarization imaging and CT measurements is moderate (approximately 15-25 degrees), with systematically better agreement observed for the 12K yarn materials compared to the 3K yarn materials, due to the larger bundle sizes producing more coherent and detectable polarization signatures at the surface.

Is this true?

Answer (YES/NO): YES